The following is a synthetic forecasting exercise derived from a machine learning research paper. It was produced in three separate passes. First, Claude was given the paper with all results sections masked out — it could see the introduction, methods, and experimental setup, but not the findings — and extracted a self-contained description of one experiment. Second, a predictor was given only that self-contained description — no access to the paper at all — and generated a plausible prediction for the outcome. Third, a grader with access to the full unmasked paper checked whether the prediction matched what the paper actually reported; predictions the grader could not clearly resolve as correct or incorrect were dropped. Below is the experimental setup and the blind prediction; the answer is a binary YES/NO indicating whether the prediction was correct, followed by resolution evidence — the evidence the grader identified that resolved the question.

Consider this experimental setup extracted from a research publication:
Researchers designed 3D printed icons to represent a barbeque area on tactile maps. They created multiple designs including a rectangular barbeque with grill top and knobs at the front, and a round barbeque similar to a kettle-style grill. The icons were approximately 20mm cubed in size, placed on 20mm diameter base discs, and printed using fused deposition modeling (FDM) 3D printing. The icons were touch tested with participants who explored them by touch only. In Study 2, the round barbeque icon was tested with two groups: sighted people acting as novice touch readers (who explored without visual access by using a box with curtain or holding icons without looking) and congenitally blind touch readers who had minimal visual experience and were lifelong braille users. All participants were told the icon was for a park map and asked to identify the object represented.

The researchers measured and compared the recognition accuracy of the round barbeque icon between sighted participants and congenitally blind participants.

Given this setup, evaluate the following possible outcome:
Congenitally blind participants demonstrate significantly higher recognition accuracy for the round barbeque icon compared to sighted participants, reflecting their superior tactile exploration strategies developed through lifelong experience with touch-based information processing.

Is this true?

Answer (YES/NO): NO